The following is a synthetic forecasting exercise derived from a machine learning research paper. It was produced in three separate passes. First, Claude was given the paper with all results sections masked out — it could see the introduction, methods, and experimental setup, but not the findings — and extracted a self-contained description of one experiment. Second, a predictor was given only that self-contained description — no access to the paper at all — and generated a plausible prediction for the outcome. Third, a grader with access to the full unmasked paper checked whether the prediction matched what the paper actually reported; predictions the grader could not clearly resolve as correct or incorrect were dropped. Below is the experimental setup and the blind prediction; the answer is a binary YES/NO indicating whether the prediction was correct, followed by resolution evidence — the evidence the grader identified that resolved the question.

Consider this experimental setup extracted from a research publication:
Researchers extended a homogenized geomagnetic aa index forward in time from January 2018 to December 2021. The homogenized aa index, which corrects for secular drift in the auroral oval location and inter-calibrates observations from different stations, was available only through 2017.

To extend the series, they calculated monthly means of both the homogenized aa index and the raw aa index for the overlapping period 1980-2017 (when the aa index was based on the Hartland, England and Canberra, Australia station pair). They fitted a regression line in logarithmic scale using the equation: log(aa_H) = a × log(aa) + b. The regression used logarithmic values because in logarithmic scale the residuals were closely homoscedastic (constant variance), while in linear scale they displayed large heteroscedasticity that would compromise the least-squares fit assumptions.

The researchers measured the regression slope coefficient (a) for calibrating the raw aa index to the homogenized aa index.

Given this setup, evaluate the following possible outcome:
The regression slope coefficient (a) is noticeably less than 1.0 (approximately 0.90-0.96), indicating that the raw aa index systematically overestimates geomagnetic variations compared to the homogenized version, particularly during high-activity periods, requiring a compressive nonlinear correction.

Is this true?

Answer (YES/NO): NO